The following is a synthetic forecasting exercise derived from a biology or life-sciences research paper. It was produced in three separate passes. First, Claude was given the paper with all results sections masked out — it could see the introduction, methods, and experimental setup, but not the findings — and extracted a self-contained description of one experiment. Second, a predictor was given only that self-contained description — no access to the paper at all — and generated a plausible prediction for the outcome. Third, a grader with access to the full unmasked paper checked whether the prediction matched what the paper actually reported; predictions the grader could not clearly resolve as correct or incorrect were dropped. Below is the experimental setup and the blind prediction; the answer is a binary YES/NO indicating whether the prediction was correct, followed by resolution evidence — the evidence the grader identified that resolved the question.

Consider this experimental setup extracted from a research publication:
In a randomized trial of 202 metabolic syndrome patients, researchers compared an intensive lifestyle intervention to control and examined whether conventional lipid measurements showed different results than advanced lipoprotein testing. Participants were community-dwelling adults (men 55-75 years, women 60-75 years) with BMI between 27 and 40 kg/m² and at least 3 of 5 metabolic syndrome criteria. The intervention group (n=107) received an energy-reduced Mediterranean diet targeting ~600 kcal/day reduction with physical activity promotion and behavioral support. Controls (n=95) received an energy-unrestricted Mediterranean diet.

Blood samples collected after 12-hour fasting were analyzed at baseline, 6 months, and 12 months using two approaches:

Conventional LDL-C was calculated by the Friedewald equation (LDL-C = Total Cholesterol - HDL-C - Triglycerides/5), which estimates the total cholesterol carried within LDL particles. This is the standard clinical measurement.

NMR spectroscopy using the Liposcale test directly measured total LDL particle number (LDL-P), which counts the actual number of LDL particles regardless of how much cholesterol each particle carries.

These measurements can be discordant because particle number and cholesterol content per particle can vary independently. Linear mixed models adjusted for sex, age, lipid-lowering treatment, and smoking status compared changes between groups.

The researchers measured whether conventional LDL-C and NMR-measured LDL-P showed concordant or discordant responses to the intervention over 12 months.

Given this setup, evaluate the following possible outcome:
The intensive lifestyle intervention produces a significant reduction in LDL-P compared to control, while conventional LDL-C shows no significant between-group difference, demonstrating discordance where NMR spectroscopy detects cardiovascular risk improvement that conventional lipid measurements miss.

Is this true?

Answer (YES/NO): NO